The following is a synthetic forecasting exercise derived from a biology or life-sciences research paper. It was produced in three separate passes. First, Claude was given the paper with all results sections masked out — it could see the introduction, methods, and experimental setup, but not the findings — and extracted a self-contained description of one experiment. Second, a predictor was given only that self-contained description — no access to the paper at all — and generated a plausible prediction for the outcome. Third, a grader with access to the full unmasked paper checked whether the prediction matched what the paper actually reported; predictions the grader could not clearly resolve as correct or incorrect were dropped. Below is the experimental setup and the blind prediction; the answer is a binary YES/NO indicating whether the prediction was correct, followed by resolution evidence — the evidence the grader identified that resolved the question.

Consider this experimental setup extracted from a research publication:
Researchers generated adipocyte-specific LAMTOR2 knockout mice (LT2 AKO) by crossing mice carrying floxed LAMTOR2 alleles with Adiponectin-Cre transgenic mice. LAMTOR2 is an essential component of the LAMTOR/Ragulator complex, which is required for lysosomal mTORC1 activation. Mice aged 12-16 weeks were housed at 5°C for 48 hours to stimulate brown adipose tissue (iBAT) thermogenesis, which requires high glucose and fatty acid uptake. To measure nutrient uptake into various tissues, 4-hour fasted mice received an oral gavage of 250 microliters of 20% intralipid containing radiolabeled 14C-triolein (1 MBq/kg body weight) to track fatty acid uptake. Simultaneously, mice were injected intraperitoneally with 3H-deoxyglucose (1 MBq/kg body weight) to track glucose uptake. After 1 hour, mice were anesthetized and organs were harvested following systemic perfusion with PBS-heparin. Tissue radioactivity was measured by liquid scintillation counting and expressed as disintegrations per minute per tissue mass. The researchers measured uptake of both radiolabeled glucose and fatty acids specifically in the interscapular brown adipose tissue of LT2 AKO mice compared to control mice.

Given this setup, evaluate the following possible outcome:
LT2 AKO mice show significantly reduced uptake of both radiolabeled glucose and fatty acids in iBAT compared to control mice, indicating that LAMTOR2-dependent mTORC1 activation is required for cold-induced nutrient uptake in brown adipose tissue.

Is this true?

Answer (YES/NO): NO